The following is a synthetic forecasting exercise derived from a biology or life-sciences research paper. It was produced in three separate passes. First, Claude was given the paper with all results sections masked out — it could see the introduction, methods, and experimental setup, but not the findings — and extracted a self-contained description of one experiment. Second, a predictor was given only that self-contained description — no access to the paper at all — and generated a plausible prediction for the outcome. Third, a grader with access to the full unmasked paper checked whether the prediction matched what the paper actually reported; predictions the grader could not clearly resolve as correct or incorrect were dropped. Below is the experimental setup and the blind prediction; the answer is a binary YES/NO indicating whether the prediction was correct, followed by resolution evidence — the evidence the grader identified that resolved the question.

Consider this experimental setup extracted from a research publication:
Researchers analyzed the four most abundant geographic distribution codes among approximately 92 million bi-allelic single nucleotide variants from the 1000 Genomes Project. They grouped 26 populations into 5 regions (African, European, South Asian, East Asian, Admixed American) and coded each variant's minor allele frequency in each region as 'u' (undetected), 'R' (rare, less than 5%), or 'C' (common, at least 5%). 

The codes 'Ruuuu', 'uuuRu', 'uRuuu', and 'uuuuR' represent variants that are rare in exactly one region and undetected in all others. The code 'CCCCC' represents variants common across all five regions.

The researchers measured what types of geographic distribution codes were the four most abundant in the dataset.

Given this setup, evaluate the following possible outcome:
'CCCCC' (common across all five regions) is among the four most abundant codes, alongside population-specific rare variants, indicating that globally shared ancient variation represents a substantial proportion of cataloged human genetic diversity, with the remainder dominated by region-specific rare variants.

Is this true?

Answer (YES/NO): NO